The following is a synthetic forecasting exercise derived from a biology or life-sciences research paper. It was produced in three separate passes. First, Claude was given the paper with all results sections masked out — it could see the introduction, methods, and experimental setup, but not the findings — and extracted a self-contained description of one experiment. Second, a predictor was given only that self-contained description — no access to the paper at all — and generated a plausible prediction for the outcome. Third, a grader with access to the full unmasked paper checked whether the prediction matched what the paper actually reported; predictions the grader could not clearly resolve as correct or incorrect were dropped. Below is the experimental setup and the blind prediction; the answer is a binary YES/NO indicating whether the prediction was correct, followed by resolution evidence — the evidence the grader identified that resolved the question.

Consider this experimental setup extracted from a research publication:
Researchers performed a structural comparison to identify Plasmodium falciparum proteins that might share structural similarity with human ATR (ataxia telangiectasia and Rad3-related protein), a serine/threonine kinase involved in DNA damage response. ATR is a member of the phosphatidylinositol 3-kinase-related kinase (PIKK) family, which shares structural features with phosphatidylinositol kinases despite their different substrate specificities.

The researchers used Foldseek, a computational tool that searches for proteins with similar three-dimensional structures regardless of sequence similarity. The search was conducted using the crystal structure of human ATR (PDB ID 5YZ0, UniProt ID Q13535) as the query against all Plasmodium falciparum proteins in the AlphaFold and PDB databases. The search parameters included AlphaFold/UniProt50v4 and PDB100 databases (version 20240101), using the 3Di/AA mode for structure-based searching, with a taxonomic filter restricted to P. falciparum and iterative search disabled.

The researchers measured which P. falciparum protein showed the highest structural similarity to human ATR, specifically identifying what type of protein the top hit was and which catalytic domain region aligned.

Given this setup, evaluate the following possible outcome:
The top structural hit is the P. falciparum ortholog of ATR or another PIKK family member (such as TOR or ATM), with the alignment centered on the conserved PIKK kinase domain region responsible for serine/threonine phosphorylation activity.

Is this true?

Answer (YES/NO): NO